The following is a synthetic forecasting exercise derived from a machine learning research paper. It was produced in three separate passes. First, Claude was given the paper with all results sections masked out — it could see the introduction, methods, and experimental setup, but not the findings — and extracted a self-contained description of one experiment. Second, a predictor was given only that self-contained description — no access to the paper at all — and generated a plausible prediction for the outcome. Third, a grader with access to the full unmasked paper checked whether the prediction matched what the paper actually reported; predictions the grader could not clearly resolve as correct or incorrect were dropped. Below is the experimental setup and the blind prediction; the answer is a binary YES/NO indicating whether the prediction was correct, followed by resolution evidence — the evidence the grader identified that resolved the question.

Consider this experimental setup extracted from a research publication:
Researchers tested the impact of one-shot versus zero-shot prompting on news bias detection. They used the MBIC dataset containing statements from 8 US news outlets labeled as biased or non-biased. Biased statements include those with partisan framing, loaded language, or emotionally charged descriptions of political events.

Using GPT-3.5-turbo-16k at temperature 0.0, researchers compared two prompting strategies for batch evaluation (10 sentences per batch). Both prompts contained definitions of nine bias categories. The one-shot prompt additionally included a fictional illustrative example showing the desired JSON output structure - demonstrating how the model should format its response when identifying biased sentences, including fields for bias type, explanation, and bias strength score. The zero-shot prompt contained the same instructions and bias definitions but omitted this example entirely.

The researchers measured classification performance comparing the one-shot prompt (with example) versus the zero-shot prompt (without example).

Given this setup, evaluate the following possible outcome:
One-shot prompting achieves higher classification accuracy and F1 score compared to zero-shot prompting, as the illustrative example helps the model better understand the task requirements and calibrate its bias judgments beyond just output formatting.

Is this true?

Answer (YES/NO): NO